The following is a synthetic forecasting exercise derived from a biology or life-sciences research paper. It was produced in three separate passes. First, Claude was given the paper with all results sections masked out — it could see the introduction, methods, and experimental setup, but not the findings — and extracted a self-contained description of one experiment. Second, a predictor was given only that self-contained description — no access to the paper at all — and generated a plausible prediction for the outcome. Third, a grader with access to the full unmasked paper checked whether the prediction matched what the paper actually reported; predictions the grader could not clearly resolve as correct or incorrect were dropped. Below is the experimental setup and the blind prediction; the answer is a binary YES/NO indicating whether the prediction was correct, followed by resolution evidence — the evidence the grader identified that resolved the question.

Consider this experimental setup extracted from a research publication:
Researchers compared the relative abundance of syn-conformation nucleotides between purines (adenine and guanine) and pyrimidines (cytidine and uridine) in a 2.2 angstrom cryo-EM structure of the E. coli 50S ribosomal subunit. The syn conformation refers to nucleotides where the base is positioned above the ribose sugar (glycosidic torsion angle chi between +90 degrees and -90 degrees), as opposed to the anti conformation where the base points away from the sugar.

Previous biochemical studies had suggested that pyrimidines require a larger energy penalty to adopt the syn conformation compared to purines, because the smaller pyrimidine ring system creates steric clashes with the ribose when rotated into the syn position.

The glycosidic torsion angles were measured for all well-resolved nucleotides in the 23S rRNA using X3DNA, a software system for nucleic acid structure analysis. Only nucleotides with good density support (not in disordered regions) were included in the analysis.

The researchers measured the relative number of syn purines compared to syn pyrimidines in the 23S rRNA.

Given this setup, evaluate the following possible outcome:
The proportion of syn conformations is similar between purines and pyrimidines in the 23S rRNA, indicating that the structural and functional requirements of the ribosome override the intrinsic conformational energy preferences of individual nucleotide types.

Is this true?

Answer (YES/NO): NO